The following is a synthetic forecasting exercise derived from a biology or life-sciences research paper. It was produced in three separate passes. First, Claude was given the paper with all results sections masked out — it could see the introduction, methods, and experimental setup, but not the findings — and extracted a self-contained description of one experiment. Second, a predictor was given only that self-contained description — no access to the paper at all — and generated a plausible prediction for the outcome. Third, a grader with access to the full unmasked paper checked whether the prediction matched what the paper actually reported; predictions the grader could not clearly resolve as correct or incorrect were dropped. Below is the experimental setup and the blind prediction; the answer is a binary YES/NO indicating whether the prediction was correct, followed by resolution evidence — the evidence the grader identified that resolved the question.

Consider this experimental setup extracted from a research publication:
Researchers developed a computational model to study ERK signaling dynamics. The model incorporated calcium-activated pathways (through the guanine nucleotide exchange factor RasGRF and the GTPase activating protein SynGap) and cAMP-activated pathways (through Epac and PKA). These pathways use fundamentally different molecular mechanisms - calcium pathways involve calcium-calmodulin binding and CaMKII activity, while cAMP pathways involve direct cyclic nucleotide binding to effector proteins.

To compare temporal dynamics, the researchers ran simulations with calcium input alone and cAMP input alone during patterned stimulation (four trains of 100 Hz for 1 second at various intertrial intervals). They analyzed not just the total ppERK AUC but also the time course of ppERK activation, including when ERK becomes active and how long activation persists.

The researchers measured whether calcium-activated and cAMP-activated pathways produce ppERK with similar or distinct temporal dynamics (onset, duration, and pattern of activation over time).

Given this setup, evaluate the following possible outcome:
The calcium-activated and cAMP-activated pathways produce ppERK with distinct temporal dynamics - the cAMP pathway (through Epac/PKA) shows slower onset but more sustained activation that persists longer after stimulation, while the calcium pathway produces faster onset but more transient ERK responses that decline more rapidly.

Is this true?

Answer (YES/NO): NO